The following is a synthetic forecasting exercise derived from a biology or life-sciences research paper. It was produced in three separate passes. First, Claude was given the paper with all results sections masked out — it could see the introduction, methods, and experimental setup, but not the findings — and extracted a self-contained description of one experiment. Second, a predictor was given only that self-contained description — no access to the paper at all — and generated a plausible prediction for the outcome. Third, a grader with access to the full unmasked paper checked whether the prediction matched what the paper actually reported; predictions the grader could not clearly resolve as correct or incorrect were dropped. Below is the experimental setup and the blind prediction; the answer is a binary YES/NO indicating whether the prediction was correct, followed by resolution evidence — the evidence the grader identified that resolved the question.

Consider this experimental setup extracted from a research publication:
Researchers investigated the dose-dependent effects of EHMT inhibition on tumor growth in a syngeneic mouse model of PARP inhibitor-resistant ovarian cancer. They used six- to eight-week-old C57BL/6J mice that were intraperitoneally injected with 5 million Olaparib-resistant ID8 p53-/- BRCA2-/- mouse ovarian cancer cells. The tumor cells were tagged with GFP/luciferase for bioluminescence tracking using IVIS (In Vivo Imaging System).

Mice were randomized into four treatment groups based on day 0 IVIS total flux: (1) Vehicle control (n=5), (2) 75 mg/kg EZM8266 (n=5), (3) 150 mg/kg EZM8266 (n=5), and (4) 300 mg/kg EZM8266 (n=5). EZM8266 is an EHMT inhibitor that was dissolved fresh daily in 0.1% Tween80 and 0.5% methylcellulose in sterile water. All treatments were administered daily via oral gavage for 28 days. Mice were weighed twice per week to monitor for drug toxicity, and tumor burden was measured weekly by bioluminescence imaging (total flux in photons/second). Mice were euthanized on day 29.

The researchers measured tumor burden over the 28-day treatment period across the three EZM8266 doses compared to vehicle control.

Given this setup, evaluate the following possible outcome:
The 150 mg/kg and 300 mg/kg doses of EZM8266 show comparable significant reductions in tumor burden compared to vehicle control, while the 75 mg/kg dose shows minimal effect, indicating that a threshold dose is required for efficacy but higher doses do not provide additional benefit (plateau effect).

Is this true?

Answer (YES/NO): NO